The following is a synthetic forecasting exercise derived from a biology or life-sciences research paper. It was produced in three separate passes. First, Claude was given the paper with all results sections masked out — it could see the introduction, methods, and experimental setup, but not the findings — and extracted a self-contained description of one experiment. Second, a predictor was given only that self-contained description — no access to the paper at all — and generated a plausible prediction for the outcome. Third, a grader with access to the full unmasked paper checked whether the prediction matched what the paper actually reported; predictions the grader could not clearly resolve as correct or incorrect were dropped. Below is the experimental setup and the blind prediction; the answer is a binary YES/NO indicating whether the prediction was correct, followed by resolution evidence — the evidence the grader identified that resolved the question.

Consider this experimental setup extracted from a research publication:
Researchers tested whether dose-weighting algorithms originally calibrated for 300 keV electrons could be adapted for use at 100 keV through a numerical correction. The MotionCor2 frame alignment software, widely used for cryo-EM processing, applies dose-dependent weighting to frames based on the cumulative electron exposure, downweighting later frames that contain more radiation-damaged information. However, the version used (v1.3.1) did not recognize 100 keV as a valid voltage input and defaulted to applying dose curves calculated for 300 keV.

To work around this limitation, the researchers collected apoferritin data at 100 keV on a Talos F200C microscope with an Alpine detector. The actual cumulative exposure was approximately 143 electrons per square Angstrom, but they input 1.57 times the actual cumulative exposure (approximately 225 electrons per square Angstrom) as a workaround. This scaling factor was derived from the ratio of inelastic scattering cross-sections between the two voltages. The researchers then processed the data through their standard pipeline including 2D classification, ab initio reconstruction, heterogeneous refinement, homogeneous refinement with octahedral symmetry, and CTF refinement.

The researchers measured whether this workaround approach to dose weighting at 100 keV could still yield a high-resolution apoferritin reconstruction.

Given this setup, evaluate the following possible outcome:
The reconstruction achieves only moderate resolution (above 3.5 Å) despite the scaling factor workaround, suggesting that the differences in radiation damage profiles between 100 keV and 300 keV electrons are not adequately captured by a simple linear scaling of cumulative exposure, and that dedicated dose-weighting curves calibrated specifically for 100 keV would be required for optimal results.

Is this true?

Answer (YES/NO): NO